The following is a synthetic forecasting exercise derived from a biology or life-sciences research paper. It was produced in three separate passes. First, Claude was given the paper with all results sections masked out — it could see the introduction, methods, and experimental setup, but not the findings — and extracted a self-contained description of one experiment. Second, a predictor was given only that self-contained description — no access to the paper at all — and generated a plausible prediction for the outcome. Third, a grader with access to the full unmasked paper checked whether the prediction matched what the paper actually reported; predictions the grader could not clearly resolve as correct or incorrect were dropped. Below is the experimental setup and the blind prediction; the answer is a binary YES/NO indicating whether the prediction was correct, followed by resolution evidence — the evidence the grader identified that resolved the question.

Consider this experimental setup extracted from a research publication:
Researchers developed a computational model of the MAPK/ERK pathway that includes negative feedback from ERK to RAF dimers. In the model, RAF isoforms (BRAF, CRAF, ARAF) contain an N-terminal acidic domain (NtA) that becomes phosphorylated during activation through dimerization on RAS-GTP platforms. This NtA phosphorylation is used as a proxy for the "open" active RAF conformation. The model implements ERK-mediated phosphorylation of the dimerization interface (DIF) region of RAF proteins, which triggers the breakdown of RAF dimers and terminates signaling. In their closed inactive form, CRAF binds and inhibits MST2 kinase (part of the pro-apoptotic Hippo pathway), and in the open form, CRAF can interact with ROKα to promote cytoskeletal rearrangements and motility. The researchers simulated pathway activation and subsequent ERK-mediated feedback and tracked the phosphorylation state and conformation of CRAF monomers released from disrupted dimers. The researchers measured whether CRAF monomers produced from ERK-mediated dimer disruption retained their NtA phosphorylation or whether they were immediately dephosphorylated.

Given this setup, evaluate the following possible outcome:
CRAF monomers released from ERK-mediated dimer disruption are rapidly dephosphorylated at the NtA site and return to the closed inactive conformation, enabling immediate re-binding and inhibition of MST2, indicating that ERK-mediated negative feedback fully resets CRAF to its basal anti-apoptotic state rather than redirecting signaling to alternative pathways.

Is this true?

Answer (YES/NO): NO